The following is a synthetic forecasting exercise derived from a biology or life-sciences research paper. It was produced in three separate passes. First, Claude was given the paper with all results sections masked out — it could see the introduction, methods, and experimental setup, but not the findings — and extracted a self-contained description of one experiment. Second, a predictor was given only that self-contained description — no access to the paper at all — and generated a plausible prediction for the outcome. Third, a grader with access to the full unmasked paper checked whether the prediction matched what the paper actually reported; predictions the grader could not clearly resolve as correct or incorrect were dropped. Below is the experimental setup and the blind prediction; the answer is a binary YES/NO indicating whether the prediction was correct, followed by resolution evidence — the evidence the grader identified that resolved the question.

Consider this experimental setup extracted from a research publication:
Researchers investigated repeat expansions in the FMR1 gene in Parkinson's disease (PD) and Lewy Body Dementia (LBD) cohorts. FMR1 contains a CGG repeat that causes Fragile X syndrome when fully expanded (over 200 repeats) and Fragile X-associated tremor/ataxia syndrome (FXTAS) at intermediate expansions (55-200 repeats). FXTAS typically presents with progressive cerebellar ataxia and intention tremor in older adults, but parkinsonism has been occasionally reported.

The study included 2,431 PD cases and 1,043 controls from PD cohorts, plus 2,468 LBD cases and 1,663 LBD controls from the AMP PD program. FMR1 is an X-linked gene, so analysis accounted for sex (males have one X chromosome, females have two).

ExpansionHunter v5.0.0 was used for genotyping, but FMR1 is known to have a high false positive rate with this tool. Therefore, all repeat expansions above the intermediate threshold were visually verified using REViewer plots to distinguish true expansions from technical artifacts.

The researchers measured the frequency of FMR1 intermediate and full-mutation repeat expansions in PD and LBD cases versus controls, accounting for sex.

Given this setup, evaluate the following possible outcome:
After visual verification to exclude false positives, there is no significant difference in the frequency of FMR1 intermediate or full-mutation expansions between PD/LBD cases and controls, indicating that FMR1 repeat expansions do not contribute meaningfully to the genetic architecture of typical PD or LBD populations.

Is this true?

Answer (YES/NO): YES